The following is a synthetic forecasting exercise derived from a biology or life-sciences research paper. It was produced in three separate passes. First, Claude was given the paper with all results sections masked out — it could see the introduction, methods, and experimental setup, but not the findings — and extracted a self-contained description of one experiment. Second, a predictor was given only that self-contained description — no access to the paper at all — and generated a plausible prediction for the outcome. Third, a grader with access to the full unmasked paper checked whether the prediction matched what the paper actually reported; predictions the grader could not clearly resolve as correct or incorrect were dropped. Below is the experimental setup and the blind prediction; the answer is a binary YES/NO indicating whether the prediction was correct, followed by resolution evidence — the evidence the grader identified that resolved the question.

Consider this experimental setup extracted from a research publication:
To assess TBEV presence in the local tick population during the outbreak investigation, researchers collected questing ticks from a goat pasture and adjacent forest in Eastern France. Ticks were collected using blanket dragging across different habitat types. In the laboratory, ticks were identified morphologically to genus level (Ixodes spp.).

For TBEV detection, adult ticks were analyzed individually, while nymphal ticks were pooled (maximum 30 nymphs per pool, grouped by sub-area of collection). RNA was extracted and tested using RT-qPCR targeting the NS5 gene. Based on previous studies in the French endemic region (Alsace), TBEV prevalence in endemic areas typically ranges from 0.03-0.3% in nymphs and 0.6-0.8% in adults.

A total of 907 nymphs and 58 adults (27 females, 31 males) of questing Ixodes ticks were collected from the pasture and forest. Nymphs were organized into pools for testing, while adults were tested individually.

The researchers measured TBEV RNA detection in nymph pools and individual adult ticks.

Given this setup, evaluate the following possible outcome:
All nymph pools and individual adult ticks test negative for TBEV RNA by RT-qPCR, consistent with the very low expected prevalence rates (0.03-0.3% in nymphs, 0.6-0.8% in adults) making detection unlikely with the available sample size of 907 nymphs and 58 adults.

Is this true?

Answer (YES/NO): NO